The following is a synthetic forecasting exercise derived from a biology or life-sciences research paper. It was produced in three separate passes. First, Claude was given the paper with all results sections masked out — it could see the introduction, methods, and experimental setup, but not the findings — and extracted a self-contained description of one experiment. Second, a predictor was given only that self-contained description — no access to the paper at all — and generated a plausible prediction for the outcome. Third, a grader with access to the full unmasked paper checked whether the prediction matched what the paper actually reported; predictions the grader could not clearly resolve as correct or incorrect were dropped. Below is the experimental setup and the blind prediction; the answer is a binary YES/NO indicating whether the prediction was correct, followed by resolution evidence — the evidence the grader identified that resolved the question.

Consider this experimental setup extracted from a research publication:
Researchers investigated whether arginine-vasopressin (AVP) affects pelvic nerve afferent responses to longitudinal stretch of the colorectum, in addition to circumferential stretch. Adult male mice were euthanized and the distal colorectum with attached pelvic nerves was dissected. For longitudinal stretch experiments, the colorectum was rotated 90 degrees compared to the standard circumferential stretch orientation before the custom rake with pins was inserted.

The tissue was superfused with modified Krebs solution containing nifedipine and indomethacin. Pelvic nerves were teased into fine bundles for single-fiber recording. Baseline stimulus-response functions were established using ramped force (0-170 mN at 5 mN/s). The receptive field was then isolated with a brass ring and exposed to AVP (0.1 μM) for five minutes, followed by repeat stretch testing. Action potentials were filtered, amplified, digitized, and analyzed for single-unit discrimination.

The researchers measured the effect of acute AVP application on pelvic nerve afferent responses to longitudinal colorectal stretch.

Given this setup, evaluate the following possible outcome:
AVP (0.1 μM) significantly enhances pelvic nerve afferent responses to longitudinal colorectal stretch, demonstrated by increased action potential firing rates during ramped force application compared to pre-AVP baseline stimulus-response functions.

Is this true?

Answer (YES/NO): YES